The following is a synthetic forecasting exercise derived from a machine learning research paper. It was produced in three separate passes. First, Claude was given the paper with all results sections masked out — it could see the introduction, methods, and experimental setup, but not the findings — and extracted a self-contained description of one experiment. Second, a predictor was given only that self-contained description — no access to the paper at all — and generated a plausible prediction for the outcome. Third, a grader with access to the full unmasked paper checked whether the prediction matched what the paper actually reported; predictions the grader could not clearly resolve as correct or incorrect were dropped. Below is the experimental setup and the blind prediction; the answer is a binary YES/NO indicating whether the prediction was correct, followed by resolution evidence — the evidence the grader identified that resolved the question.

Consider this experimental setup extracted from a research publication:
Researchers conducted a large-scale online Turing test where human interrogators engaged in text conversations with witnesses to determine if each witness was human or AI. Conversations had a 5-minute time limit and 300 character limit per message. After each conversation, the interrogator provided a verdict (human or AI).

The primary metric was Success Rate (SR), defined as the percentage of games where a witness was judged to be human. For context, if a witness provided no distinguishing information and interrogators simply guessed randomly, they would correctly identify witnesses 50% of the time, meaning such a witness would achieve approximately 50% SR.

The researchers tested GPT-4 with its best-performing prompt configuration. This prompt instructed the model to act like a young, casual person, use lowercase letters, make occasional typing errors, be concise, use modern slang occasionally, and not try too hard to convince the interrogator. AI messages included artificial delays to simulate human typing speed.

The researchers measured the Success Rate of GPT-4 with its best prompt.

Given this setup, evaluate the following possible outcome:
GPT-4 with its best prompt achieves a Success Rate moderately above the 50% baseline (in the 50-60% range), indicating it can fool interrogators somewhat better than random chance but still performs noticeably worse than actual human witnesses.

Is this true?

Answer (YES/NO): NO